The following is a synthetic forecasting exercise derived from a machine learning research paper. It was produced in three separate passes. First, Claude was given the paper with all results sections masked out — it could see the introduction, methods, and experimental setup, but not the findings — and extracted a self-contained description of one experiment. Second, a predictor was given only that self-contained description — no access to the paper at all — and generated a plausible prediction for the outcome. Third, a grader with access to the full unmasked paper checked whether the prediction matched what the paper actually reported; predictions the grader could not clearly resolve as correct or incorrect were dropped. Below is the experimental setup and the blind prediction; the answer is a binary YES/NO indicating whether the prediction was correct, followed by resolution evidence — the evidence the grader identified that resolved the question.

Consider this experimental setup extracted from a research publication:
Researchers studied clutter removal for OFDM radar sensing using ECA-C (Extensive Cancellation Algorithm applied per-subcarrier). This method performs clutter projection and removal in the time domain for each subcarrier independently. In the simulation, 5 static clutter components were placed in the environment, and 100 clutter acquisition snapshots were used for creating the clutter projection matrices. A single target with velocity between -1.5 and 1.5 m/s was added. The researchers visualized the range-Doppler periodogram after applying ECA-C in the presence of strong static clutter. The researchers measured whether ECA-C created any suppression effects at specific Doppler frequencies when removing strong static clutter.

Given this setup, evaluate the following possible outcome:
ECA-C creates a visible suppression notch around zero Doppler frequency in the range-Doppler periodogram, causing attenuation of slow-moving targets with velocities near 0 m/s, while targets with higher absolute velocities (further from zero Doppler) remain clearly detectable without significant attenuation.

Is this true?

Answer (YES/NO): YES